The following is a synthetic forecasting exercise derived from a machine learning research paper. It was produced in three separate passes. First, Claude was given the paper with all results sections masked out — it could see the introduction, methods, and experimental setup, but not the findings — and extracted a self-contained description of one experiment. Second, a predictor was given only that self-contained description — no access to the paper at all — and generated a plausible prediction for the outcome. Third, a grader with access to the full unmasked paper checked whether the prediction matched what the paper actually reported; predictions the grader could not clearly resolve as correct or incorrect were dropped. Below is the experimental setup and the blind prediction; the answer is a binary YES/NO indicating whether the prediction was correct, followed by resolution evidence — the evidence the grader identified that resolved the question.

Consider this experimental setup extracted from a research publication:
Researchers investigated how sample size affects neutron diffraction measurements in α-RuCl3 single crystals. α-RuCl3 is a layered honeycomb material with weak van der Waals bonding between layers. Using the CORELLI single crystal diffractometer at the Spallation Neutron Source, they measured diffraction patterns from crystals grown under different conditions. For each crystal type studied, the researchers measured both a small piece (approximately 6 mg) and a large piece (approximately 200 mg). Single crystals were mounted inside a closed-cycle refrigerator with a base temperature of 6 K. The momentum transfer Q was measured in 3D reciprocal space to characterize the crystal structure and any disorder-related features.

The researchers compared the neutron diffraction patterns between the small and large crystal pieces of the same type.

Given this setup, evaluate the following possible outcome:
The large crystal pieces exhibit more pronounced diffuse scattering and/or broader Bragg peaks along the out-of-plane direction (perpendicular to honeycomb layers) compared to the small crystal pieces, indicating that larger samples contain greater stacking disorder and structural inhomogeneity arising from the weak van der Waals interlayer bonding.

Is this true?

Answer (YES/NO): NO